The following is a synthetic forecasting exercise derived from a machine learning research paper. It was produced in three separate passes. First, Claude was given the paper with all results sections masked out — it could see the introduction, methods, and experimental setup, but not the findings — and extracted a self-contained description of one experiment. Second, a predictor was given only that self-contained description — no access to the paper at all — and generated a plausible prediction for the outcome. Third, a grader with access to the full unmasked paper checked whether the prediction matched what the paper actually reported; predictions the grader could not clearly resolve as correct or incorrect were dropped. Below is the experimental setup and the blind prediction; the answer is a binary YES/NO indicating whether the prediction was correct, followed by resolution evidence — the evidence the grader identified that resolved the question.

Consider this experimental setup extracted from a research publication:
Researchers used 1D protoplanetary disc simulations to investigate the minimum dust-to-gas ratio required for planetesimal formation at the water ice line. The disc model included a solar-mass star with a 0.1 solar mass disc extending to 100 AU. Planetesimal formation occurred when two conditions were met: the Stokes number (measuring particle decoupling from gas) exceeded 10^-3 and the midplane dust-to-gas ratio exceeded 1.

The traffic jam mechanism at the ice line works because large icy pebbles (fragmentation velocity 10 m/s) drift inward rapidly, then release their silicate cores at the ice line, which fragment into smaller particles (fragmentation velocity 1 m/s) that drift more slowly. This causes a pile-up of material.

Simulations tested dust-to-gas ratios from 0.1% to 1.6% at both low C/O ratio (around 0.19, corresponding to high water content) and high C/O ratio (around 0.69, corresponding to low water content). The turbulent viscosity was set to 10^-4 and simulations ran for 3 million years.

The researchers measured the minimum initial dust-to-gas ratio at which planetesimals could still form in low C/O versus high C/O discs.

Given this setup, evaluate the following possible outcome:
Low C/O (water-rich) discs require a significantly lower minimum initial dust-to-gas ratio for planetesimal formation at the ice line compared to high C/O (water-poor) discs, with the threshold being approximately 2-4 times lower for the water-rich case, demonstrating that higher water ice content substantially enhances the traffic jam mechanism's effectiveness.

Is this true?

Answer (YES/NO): NO